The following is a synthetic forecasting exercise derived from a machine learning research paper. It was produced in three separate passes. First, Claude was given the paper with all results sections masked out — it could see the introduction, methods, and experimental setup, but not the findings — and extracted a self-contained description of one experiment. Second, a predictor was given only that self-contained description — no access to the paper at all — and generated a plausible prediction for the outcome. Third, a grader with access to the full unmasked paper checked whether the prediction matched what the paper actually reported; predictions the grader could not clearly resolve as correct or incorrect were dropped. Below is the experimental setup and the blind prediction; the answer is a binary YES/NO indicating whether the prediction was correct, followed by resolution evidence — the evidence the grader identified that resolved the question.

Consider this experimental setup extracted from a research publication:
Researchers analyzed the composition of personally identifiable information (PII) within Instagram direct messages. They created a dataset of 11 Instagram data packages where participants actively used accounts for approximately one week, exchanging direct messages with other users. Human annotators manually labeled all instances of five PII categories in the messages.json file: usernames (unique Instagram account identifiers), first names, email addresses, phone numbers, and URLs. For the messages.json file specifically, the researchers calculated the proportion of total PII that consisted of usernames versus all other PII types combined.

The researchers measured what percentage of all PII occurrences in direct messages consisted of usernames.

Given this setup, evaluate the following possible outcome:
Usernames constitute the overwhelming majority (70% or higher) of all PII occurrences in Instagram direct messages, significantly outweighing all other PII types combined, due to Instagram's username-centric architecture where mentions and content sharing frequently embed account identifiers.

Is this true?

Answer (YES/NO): NO